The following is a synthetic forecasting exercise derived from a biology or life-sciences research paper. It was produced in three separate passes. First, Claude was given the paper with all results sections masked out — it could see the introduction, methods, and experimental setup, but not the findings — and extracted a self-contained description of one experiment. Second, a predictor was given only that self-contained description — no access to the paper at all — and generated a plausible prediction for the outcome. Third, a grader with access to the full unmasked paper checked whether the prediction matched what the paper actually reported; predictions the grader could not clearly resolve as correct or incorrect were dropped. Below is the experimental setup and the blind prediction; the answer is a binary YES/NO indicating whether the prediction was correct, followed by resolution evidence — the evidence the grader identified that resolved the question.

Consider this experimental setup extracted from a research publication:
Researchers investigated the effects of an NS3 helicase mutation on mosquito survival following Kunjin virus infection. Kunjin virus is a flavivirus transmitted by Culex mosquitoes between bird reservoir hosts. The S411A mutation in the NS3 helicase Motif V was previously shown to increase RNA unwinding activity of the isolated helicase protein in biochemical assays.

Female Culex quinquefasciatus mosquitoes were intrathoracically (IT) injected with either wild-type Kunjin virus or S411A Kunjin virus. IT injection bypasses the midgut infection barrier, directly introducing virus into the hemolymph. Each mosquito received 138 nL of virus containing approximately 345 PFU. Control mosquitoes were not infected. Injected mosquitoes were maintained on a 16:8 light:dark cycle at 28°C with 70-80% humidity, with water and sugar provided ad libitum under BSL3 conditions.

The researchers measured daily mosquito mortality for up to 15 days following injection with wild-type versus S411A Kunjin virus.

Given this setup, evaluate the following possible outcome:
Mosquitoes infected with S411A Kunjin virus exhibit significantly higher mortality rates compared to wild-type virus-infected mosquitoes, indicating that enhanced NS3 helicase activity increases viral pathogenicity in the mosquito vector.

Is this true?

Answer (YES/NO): YES